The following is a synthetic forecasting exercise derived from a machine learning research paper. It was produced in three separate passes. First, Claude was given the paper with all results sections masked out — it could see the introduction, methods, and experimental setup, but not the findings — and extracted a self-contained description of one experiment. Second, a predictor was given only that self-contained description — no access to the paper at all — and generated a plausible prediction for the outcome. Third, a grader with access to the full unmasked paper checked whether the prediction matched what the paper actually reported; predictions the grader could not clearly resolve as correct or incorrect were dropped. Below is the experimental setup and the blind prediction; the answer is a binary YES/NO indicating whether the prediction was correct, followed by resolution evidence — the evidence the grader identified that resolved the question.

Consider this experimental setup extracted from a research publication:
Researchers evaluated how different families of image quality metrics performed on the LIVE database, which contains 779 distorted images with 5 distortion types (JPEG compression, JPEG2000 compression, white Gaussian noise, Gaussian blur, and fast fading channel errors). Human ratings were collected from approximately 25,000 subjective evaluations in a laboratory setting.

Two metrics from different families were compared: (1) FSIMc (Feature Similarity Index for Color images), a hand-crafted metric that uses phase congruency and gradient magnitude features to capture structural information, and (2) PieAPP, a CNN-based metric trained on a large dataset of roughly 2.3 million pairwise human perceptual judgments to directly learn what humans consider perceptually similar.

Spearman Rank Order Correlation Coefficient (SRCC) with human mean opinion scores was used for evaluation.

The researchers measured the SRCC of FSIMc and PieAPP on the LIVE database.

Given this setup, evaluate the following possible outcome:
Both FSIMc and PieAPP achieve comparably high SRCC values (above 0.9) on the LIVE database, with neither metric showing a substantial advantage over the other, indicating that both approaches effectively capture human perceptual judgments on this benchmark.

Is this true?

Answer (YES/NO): NO